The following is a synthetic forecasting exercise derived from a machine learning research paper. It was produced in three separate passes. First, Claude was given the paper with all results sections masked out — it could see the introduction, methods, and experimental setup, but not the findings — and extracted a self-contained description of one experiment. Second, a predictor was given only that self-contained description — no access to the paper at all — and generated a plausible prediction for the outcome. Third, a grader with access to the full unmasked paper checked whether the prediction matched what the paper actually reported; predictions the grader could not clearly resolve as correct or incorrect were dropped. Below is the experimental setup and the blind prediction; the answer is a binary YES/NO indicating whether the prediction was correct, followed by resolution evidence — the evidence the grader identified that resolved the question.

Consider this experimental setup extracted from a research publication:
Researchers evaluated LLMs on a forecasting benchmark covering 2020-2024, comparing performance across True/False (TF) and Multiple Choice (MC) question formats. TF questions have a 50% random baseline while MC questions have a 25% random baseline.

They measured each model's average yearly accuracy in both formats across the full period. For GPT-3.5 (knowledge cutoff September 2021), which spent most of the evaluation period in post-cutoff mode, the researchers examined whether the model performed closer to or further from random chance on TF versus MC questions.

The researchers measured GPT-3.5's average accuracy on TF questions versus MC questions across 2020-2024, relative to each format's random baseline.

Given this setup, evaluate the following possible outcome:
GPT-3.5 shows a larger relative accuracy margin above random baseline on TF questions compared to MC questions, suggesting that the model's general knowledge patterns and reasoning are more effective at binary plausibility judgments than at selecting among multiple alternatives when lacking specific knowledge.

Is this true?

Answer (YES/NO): NO